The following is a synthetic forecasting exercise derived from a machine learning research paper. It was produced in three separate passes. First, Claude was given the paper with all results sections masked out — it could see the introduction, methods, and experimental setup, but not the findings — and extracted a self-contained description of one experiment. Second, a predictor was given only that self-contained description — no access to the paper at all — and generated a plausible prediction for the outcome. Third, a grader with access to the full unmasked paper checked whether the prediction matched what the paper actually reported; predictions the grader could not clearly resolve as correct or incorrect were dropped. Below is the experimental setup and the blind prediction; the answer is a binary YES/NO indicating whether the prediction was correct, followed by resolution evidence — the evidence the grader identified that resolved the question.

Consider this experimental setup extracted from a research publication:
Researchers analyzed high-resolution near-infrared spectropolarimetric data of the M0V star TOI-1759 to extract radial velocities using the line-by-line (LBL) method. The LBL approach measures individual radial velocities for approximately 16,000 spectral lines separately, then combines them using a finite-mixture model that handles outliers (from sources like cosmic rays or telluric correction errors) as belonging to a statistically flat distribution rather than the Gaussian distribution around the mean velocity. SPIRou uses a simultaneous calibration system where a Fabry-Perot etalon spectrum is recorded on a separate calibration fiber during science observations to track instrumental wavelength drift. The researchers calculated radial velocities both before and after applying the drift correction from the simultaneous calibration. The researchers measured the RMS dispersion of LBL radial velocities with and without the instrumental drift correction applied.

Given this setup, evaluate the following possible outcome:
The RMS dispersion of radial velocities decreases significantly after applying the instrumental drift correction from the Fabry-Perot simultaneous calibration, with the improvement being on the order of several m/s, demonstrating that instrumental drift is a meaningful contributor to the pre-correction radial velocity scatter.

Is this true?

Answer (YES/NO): YES